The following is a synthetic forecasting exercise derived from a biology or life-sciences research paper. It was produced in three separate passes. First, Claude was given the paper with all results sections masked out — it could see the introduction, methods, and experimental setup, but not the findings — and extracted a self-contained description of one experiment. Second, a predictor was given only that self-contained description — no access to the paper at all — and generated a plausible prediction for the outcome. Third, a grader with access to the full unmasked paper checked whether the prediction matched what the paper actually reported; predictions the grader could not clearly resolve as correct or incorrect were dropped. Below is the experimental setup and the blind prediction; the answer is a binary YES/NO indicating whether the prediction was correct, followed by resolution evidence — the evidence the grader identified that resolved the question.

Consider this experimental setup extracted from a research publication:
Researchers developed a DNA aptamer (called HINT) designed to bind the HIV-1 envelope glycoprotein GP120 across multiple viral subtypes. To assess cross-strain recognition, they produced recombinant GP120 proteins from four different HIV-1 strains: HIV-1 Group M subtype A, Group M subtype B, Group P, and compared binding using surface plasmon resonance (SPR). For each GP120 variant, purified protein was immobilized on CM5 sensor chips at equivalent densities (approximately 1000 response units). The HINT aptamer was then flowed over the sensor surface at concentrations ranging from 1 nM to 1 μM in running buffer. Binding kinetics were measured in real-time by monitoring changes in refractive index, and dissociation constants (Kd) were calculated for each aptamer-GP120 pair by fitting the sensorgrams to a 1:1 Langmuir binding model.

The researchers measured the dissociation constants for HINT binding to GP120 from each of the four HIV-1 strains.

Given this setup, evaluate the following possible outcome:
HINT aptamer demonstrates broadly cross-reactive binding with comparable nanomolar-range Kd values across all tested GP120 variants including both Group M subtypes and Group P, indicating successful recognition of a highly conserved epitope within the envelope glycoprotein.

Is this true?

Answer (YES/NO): NO